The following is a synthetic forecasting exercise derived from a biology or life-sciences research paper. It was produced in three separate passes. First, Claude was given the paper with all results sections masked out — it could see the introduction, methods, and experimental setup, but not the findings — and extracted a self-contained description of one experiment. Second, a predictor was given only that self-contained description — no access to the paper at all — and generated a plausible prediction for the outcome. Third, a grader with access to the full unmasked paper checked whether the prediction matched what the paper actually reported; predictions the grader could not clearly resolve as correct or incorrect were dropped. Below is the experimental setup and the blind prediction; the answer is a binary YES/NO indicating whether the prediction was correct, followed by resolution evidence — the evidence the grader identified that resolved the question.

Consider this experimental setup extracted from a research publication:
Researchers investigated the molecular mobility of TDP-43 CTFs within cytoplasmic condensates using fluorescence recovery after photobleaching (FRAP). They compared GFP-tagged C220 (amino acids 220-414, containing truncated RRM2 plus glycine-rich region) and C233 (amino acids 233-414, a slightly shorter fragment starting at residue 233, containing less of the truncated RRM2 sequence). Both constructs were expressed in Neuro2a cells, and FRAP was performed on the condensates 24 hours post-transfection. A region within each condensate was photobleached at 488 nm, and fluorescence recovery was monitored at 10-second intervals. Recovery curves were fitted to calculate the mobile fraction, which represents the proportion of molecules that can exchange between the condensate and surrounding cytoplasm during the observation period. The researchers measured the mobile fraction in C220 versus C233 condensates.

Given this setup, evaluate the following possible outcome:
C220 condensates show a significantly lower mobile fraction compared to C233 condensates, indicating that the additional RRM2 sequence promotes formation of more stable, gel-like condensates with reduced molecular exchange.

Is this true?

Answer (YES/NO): NO